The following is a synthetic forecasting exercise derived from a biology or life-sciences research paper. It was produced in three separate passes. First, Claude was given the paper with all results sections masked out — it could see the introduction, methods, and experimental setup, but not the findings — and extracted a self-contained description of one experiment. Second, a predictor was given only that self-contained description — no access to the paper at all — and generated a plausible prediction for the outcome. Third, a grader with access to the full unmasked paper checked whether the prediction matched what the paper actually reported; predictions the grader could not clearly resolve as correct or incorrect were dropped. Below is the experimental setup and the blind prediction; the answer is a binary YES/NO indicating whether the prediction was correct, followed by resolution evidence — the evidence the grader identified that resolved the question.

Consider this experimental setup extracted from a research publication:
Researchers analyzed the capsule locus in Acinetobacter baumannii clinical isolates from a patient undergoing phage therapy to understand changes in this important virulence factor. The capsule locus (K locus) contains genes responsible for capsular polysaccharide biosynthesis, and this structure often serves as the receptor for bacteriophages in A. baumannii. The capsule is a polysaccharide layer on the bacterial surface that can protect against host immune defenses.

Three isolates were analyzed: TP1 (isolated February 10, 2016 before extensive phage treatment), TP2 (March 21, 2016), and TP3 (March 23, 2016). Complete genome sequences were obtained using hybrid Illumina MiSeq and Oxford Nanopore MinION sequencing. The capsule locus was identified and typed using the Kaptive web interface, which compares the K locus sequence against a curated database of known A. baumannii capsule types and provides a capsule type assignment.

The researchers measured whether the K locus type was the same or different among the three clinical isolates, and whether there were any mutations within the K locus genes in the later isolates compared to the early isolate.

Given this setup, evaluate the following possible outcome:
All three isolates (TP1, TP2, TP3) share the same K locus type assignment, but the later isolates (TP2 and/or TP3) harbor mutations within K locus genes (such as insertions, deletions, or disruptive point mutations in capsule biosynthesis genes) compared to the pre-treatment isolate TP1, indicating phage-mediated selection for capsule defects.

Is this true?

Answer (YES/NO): YES